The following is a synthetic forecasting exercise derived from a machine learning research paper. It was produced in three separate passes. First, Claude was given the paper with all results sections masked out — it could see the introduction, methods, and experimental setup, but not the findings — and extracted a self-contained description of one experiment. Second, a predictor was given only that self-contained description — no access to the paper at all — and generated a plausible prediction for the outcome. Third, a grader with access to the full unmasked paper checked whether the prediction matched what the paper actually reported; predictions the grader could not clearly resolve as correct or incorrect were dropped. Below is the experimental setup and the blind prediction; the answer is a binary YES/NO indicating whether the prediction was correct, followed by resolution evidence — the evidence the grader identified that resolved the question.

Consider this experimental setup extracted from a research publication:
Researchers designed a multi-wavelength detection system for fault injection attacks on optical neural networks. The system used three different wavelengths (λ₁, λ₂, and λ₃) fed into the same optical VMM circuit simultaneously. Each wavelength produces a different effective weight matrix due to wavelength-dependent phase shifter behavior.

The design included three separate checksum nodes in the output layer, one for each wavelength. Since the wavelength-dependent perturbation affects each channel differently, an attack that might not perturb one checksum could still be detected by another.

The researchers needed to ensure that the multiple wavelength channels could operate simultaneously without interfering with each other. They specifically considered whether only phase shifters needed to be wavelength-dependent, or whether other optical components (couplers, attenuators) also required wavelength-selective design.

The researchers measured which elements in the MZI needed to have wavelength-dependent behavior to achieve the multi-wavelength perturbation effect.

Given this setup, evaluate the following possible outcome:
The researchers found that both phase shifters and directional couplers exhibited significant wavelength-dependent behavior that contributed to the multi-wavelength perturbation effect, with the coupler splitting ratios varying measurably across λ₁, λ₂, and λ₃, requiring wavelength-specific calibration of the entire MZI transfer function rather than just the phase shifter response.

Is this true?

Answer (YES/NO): NO